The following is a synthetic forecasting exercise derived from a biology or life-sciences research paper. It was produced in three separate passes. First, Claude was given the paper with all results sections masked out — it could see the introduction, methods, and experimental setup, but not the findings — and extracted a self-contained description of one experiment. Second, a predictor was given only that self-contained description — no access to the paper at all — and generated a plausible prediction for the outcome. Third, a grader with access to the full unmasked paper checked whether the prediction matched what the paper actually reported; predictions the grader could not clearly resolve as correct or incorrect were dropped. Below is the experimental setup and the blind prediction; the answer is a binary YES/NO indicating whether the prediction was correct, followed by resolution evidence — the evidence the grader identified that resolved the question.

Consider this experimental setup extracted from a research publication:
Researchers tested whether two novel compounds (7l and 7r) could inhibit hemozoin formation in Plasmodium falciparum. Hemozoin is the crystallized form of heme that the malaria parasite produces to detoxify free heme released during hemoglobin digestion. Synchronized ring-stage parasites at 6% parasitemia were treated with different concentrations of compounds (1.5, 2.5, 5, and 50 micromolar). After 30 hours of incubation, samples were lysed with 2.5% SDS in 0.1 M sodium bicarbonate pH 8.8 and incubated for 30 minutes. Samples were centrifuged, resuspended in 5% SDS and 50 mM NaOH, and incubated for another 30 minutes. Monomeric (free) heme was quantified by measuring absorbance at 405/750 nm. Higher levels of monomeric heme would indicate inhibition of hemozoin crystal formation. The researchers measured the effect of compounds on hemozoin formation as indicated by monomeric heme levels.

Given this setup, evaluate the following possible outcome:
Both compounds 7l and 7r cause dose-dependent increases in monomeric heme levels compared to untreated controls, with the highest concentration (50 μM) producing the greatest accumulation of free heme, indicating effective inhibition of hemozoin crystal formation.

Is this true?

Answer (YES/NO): NO